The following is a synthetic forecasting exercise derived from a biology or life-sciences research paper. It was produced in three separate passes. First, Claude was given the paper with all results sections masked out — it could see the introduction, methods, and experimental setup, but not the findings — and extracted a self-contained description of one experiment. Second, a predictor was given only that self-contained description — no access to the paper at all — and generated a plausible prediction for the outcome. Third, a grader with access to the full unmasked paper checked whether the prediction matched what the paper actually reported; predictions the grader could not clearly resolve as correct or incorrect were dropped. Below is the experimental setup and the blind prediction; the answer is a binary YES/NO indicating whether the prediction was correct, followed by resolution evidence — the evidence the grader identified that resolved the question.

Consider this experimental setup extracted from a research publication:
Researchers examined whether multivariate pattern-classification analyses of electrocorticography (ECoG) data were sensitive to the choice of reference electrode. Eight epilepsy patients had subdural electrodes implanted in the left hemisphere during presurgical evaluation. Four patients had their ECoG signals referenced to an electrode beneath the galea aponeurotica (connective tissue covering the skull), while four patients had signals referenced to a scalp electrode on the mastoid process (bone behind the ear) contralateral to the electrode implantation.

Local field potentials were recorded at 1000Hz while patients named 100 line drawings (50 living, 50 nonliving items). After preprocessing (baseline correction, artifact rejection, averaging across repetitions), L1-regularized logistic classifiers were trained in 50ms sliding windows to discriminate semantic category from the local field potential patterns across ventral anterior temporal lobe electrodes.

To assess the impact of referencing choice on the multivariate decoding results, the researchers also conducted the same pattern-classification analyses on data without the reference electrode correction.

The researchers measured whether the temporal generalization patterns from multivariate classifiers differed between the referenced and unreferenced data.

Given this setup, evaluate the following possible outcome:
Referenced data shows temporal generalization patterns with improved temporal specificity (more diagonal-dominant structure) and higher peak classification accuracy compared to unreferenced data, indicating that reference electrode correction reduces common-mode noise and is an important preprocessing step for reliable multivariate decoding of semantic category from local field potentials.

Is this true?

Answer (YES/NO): NO